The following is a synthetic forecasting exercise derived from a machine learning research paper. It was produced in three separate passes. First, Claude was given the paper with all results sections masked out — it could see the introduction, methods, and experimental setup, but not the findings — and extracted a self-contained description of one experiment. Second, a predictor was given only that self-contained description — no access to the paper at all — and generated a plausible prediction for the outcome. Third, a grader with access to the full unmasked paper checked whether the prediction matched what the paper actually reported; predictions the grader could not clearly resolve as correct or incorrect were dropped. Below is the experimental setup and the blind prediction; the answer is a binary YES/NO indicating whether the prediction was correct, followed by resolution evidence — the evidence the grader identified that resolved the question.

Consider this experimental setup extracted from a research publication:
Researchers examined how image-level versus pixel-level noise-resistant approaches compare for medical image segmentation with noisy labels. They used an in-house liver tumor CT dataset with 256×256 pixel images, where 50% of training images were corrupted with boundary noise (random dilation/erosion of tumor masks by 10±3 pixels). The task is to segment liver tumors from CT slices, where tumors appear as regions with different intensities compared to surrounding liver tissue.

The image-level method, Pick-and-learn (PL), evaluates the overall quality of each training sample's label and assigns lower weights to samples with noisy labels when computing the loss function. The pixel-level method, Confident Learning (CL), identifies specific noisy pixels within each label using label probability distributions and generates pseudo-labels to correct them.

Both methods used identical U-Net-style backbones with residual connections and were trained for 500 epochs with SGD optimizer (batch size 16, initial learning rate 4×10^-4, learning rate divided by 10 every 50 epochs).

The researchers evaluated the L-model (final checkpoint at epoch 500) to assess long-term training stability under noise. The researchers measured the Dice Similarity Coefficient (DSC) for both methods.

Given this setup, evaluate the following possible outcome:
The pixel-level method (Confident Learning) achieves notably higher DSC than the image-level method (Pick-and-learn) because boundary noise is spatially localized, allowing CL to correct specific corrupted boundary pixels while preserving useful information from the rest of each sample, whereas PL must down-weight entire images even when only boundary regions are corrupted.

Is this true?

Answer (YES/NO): NO